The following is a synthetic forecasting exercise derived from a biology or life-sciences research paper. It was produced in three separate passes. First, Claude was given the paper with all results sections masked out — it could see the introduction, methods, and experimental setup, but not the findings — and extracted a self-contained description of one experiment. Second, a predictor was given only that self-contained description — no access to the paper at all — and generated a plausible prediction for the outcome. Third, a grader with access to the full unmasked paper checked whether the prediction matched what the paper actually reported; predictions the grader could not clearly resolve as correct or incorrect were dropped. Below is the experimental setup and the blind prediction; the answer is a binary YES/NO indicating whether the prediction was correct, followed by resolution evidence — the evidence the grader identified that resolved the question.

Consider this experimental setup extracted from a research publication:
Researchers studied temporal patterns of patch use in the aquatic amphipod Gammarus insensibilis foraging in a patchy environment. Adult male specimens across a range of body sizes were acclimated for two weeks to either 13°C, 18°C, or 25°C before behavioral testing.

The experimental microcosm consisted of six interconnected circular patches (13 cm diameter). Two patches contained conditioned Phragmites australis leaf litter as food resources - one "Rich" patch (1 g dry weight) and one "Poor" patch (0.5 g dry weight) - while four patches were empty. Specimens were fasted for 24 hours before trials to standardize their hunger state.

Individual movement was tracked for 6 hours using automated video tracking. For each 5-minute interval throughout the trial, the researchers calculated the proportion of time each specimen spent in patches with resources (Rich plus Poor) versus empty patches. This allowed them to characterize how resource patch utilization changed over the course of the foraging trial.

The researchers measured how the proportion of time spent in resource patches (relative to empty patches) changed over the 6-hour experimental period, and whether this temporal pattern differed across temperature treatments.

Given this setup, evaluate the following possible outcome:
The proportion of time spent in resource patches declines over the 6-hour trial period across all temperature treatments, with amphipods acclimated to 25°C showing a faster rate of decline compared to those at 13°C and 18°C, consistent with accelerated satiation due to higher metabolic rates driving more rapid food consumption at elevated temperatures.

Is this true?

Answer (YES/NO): NO